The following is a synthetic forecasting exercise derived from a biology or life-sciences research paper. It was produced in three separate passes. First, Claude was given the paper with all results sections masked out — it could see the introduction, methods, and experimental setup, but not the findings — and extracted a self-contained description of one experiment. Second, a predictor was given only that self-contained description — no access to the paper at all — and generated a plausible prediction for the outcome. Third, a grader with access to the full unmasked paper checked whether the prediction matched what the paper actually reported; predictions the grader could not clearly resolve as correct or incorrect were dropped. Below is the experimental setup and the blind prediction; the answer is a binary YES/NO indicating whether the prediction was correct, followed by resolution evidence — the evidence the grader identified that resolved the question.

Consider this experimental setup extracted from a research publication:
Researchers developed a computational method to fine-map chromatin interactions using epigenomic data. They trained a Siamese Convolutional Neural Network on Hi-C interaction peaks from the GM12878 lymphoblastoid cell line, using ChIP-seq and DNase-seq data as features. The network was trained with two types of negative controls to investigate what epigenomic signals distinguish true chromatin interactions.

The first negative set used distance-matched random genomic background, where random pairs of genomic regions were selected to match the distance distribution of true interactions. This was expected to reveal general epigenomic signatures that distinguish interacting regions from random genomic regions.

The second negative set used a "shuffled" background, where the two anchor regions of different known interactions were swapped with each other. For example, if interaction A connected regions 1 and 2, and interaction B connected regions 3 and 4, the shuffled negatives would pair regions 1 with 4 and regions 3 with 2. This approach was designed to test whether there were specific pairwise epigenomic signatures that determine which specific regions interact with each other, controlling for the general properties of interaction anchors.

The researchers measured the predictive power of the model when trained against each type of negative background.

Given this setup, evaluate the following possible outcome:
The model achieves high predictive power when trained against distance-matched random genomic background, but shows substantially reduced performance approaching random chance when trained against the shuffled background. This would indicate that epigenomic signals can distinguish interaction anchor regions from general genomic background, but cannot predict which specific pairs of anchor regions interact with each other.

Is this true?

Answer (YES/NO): NO